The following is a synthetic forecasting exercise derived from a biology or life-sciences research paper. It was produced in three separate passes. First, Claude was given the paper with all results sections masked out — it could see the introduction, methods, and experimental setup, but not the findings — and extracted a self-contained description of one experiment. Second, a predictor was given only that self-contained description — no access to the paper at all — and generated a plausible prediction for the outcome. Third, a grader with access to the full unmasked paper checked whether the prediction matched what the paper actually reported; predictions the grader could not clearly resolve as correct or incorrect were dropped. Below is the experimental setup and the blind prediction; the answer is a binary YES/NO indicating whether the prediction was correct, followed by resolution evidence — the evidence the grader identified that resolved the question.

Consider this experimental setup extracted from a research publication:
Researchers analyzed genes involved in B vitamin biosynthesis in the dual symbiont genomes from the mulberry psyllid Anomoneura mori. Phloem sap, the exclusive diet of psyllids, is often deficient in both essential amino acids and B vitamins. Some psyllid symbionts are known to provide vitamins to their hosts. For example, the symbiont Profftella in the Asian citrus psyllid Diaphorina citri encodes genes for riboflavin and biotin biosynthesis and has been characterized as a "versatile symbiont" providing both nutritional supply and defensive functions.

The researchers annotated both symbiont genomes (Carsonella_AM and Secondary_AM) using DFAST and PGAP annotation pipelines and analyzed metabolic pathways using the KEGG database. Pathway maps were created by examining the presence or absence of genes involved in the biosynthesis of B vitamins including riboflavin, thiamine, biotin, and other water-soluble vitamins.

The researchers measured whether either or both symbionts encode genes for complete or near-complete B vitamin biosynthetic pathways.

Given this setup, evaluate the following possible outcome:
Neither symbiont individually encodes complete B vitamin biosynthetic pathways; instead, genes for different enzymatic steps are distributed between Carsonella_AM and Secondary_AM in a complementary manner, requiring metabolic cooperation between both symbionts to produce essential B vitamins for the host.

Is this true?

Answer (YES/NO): NO